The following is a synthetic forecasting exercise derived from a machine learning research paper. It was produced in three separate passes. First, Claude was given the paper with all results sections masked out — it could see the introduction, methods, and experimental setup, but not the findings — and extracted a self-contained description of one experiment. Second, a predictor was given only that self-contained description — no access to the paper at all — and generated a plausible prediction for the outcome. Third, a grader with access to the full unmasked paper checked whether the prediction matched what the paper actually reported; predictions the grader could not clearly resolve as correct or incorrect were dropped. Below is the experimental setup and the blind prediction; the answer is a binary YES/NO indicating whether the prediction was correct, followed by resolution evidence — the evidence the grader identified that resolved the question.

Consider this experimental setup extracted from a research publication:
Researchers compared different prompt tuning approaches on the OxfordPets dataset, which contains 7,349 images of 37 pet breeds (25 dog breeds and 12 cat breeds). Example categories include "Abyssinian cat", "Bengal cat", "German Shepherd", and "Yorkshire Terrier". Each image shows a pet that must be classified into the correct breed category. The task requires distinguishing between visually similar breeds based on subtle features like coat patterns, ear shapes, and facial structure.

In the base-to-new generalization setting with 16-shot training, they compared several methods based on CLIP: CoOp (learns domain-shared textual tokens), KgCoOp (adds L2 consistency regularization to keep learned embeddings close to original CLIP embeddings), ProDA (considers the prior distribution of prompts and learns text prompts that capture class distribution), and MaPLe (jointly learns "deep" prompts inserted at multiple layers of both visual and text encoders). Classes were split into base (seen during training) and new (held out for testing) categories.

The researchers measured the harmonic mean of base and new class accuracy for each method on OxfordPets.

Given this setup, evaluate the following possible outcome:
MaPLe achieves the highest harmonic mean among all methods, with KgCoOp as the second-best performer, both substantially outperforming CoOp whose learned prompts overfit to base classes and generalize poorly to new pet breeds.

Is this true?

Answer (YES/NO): NO